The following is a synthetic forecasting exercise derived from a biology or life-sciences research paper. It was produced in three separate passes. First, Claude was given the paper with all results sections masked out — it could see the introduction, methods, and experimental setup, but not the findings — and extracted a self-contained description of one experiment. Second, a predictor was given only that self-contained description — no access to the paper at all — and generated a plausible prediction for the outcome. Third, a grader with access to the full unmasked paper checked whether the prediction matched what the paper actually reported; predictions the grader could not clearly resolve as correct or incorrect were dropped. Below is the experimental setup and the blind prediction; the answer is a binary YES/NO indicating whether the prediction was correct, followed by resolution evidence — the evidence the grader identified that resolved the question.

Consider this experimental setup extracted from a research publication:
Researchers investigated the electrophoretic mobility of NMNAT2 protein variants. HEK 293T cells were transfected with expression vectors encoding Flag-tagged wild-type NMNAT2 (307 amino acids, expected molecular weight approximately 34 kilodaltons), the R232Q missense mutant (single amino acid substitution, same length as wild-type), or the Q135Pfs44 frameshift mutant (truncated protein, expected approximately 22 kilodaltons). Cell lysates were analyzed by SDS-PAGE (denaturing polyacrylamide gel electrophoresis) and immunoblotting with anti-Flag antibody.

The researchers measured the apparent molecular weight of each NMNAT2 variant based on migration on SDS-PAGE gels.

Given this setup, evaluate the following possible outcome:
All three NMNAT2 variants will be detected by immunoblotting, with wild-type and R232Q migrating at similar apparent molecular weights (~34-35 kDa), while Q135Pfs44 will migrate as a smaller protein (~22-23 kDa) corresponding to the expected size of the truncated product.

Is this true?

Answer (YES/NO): NO